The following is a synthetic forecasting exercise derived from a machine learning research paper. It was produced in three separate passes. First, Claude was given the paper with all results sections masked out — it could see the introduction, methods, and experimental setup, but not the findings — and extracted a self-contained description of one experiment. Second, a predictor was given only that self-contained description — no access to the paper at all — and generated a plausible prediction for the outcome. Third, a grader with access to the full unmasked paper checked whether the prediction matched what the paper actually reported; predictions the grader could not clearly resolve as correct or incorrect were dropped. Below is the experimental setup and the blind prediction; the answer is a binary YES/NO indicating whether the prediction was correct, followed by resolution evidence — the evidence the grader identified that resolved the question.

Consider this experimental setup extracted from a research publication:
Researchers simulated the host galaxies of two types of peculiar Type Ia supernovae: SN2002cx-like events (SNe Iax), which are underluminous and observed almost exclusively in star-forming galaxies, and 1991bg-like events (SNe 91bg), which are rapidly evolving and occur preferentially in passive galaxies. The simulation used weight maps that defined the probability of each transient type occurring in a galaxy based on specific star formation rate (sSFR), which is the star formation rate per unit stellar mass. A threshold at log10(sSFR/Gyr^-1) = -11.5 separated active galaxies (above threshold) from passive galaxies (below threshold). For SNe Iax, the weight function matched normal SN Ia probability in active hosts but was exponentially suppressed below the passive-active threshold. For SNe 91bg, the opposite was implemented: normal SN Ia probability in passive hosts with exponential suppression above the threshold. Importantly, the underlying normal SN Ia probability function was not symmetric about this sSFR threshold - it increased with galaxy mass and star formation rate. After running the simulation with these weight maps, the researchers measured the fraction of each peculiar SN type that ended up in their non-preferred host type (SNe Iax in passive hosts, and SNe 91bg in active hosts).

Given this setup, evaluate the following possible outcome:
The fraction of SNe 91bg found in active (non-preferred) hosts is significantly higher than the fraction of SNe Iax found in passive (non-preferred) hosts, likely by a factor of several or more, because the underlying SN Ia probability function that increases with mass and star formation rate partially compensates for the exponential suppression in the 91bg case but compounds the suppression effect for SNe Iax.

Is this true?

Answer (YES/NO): YES